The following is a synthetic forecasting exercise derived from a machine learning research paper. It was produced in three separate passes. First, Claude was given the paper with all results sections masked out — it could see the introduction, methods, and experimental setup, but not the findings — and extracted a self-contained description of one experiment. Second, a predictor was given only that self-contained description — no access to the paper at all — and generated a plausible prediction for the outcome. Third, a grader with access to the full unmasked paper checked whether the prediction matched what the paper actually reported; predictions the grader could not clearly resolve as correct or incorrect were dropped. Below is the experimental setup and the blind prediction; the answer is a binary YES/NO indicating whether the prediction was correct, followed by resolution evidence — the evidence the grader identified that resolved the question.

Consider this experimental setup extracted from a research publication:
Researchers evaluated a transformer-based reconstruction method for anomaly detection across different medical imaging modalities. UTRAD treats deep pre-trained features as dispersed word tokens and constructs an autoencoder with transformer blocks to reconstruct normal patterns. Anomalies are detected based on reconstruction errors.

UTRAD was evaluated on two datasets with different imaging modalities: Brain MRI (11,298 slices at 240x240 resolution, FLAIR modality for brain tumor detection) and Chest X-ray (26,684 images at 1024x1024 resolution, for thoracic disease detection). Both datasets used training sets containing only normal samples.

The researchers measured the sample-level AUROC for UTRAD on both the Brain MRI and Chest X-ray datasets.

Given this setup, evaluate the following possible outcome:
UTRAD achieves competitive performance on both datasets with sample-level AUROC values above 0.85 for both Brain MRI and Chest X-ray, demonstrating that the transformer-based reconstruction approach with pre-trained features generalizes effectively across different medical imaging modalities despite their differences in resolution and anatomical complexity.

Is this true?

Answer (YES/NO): NO